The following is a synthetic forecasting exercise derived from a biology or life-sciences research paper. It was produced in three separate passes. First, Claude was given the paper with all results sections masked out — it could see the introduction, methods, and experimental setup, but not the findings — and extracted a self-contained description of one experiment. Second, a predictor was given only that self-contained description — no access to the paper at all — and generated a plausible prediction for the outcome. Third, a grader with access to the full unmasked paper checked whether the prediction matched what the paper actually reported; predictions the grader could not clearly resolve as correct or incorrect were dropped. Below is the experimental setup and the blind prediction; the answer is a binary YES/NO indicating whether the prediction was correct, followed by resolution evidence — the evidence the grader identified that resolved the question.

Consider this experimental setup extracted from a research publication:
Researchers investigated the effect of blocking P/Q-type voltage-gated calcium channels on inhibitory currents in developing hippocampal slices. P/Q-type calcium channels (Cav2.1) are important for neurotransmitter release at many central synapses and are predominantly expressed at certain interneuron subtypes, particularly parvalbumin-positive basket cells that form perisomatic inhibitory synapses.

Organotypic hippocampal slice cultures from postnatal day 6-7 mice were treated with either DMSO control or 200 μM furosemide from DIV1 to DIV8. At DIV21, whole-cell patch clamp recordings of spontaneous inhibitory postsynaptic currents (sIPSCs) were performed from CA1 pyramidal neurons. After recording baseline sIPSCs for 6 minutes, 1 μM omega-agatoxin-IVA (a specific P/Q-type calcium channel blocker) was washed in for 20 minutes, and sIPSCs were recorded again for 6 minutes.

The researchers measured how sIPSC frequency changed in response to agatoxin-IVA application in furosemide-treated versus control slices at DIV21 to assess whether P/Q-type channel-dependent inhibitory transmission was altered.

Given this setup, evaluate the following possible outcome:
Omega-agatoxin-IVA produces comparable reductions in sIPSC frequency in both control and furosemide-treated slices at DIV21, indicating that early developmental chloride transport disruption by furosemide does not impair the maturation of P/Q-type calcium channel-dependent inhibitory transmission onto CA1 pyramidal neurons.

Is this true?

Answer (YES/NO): NO